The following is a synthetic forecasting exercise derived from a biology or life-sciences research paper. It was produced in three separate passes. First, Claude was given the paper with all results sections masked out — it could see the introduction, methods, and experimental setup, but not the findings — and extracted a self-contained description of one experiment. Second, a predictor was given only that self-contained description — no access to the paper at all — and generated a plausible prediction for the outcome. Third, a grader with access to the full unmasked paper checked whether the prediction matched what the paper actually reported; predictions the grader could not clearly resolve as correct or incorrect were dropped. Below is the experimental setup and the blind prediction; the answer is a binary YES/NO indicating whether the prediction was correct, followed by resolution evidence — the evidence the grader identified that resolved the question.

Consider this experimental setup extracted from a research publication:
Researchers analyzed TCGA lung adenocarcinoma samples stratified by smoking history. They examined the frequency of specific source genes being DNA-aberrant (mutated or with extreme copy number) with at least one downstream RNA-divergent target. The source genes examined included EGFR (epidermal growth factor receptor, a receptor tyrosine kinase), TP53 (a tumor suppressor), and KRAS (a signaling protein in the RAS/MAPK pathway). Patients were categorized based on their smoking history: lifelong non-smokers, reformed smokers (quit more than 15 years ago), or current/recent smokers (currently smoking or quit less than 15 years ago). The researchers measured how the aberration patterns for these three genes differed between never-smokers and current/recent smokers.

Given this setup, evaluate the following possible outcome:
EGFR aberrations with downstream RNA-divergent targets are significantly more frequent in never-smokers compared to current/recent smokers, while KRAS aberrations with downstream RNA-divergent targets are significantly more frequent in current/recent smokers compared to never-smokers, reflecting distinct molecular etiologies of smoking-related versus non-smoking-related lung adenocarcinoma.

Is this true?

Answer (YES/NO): YES